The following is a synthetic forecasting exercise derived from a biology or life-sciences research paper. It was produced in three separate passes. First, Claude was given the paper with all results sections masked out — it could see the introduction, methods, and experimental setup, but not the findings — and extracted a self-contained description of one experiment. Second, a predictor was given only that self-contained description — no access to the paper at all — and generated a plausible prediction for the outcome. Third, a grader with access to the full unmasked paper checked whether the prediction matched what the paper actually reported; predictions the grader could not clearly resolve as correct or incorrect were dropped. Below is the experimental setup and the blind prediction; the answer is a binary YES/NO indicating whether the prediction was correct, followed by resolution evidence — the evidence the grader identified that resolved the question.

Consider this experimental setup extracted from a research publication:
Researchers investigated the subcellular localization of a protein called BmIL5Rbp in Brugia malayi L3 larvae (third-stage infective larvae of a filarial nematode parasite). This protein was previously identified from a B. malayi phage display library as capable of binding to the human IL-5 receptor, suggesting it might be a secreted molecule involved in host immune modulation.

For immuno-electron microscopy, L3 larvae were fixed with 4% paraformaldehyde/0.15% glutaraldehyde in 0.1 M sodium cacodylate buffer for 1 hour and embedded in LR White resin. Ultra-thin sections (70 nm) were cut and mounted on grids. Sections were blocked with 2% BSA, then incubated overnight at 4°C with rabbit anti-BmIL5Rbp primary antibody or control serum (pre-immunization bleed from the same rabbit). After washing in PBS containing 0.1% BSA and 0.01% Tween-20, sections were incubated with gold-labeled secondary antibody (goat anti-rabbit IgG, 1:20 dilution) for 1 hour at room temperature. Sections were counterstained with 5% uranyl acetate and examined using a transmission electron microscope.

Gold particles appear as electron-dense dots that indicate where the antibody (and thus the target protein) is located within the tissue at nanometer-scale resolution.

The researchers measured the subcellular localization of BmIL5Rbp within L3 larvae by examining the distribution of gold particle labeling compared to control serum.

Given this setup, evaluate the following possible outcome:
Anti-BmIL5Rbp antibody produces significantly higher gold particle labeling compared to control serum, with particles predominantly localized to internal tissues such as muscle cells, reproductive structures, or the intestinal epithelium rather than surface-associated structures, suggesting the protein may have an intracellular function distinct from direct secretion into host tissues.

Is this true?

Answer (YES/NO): NO